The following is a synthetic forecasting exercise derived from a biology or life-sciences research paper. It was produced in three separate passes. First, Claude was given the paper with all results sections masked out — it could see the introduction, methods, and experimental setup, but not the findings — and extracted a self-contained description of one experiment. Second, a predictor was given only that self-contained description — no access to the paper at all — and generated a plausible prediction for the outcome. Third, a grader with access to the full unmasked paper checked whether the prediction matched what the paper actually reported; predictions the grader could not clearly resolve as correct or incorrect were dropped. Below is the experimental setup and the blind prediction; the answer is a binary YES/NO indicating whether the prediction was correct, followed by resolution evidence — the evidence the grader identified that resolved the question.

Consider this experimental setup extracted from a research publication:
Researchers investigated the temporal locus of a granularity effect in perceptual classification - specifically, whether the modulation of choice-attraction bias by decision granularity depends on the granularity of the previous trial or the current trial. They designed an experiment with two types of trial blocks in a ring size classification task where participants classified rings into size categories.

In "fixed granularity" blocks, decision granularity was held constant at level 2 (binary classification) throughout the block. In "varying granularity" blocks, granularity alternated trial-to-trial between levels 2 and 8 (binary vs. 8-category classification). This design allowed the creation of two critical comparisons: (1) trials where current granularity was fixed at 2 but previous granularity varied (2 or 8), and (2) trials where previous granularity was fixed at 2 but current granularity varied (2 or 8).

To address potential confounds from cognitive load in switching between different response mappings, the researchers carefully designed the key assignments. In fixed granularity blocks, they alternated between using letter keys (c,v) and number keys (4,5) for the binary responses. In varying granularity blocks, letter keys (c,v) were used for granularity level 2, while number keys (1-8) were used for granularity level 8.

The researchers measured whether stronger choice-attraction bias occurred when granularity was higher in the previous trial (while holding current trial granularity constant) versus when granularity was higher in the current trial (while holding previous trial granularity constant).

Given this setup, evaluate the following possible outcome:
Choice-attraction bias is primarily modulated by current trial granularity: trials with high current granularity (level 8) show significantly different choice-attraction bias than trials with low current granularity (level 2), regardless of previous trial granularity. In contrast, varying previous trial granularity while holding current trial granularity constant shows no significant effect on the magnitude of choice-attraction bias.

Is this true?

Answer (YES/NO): NO